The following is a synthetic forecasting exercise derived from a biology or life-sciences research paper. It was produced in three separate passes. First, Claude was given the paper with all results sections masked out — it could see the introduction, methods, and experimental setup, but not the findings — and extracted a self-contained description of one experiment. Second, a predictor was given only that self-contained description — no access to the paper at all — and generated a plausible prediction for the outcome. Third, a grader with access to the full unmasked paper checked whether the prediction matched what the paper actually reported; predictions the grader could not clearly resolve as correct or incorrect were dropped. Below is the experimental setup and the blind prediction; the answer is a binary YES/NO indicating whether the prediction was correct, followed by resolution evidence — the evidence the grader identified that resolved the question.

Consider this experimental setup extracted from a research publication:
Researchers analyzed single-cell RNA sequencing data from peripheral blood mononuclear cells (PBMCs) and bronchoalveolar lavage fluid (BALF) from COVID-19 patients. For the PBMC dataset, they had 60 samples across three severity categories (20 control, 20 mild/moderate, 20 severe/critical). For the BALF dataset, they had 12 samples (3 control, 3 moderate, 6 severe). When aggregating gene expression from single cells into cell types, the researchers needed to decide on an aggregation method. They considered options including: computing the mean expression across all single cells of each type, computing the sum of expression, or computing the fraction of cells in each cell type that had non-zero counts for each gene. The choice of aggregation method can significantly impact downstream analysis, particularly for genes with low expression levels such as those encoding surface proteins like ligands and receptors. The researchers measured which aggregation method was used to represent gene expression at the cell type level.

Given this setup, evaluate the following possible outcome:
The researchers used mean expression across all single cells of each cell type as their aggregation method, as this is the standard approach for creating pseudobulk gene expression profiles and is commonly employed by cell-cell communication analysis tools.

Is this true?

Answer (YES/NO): NO